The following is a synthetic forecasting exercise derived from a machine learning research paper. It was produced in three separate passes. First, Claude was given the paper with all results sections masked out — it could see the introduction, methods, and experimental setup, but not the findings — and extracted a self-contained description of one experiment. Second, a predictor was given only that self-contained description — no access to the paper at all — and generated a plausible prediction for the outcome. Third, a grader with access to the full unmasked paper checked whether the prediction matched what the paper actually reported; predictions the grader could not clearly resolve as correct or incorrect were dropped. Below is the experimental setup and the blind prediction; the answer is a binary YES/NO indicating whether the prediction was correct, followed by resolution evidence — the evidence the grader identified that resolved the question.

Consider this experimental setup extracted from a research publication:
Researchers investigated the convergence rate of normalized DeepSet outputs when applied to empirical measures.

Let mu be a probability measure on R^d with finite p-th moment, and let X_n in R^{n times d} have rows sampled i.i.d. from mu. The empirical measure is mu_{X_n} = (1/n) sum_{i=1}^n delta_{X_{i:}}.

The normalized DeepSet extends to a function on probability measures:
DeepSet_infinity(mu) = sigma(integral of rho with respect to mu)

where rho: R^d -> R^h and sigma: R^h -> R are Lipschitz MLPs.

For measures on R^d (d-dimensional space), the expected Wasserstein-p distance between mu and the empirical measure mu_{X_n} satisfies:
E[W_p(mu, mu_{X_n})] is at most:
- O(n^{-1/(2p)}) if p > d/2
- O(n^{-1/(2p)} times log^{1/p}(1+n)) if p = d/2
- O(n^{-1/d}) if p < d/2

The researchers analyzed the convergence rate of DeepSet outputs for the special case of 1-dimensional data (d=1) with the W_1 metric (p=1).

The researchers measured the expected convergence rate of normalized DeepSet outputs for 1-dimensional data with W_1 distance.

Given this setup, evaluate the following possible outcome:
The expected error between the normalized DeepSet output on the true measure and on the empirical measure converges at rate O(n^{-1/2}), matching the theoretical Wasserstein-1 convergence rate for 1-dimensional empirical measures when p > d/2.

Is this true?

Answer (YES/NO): YES